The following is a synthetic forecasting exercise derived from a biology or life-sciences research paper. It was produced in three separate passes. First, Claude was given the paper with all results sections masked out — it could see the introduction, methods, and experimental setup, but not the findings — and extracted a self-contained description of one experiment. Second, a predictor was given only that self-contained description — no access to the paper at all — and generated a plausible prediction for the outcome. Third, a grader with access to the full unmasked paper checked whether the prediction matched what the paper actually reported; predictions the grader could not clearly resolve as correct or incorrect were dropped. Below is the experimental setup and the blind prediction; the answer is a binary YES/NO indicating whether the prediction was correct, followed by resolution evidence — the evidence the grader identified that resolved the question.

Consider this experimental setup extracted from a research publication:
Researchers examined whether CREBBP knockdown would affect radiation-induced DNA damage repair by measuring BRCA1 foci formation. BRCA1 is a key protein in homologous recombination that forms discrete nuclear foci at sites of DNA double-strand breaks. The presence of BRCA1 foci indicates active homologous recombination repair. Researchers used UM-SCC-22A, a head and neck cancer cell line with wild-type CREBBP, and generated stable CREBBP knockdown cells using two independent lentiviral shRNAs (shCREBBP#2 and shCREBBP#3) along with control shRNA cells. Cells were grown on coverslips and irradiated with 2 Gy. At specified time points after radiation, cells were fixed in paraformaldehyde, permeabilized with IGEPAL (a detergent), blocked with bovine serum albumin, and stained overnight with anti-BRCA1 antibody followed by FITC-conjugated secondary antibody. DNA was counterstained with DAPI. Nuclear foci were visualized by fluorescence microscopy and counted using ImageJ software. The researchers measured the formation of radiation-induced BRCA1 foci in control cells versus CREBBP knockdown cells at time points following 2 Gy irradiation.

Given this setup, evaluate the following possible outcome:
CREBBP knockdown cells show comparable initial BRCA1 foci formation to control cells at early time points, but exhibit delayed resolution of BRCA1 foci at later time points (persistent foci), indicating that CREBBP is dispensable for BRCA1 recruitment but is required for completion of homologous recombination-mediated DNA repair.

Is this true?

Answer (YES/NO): NO